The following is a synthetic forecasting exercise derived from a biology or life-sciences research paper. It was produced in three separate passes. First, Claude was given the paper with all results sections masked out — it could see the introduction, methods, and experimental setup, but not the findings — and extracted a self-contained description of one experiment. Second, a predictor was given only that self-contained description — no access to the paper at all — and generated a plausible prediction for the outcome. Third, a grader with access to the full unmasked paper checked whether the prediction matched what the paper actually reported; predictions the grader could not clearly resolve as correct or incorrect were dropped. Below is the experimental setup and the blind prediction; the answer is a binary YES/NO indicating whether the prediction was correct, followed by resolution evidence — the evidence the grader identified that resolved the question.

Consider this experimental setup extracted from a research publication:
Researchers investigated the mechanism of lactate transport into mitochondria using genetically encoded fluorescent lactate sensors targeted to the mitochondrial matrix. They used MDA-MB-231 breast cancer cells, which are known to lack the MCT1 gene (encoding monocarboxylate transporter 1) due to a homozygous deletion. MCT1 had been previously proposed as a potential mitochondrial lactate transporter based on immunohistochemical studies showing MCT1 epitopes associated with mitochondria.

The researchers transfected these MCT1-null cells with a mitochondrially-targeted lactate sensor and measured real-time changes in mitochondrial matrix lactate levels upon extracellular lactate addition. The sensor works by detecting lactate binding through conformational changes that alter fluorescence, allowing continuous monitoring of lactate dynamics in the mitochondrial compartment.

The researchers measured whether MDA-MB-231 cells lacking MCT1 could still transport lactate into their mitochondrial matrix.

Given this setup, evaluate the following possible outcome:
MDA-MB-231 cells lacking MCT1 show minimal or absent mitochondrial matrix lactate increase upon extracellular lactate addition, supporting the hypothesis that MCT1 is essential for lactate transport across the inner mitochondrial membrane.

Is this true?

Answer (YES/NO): NO